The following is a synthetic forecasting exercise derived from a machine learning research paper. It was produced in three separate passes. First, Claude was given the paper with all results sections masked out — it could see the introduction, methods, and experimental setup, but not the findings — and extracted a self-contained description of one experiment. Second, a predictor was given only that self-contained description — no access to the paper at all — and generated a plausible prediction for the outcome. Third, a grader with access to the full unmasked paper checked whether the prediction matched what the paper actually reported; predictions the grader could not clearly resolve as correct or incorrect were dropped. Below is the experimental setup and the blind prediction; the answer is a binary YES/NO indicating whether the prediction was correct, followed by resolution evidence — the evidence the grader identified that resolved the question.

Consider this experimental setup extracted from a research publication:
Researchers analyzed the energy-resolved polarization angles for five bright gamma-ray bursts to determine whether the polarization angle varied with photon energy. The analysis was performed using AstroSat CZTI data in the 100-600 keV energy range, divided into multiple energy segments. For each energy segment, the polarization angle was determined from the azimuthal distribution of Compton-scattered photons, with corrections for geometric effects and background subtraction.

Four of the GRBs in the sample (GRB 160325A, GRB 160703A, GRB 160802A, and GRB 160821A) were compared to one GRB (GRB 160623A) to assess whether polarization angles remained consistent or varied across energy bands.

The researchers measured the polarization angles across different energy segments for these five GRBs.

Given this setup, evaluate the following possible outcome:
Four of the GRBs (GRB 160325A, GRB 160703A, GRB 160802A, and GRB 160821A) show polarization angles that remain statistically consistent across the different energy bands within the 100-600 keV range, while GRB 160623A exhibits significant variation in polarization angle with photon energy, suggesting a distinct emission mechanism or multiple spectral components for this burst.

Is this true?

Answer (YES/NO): YES